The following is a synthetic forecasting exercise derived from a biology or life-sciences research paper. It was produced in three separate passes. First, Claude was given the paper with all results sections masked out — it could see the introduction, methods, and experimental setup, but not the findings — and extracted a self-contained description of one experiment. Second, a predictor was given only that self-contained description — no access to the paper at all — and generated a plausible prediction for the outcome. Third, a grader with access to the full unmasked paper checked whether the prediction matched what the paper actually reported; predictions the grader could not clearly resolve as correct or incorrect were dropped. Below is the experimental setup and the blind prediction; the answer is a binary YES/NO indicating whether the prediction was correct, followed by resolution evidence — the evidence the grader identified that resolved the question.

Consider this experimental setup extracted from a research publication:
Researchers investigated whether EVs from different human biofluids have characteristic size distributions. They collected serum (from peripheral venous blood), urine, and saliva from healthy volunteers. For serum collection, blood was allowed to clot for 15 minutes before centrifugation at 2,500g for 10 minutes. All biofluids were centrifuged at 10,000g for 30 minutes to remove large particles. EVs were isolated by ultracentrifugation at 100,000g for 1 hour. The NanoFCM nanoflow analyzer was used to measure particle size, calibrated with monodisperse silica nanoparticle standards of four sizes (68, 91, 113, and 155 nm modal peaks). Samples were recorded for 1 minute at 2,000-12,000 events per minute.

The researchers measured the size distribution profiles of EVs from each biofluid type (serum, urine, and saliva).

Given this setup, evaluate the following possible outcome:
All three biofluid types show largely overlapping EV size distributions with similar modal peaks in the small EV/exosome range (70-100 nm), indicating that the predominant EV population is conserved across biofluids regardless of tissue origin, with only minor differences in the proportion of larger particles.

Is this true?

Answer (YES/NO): NO